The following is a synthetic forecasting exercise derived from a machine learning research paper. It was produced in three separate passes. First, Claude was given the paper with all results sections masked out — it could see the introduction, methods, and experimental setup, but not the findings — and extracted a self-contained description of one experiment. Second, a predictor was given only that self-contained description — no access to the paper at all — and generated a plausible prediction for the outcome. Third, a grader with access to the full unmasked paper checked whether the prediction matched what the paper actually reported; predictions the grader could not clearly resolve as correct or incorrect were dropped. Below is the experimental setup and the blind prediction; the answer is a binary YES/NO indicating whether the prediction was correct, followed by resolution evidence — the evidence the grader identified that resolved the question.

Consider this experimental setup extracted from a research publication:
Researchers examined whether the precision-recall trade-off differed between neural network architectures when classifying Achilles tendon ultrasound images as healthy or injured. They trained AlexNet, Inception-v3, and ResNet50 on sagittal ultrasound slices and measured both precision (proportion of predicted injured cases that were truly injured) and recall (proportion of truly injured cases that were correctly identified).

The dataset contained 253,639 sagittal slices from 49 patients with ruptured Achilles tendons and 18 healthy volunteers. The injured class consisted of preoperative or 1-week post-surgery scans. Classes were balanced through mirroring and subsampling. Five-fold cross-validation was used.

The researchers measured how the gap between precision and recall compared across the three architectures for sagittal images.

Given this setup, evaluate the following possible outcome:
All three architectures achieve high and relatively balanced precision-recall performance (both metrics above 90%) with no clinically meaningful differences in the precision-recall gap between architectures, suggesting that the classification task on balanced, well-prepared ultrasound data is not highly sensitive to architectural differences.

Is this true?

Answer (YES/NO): NO